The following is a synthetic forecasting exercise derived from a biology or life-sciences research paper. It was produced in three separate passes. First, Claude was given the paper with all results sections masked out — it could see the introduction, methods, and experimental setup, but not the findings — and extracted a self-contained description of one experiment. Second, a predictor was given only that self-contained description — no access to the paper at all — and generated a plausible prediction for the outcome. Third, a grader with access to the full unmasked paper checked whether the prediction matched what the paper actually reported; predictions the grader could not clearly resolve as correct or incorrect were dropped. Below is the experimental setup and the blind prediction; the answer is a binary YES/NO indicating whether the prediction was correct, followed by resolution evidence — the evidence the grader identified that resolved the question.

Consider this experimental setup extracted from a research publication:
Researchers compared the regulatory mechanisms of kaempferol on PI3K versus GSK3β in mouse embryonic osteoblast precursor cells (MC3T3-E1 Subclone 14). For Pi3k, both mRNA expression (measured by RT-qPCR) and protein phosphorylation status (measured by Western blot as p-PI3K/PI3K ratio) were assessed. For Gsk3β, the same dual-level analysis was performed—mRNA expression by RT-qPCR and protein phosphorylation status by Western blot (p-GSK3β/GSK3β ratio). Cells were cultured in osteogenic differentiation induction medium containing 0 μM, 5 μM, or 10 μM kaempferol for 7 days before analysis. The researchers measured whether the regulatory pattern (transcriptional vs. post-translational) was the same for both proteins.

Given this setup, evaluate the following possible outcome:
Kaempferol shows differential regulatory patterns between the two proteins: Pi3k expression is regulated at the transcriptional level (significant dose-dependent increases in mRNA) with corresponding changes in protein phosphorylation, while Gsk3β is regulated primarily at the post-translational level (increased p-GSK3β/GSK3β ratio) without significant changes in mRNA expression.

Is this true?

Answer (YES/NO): NO